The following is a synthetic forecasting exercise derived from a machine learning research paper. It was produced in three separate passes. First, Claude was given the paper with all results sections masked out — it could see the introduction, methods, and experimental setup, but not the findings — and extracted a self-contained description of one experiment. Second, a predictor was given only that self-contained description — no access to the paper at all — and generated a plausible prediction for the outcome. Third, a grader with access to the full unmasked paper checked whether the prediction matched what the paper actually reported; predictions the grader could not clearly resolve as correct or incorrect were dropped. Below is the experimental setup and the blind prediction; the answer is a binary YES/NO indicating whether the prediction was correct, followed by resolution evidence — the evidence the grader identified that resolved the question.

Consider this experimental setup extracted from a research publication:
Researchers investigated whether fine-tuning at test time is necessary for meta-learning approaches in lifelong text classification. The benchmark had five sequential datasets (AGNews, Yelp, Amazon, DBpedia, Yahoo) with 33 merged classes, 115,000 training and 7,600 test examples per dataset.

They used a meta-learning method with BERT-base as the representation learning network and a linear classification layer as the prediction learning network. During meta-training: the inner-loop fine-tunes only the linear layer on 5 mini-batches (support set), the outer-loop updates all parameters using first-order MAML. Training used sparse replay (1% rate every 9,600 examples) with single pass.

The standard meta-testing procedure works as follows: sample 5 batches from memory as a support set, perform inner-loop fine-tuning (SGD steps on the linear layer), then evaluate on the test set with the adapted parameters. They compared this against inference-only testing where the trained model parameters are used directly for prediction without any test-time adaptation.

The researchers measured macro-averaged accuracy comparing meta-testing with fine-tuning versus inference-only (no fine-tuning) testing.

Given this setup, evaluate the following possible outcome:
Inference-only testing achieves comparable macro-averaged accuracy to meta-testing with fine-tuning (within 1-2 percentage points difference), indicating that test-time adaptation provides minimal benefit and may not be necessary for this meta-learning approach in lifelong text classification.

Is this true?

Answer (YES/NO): YES